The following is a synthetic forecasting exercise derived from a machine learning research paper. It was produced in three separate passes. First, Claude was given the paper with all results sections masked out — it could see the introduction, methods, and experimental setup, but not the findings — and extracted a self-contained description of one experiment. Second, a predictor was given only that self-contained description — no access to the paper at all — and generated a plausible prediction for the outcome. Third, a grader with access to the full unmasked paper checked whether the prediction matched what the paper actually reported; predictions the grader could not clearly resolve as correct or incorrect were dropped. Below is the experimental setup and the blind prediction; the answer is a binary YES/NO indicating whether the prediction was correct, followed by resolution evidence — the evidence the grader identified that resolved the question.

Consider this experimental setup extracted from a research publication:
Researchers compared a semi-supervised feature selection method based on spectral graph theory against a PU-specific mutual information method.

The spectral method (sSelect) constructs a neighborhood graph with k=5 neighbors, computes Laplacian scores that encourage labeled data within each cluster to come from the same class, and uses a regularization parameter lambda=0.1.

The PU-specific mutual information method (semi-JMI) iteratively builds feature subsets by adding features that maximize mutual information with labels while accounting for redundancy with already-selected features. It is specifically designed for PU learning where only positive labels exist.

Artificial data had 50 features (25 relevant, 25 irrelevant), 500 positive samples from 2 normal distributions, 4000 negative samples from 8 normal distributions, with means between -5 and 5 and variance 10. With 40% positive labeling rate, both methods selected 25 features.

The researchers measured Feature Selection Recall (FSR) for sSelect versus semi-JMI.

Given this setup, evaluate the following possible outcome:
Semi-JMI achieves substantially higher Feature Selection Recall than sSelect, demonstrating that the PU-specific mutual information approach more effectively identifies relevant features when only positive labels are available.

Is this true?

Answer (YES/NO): YES